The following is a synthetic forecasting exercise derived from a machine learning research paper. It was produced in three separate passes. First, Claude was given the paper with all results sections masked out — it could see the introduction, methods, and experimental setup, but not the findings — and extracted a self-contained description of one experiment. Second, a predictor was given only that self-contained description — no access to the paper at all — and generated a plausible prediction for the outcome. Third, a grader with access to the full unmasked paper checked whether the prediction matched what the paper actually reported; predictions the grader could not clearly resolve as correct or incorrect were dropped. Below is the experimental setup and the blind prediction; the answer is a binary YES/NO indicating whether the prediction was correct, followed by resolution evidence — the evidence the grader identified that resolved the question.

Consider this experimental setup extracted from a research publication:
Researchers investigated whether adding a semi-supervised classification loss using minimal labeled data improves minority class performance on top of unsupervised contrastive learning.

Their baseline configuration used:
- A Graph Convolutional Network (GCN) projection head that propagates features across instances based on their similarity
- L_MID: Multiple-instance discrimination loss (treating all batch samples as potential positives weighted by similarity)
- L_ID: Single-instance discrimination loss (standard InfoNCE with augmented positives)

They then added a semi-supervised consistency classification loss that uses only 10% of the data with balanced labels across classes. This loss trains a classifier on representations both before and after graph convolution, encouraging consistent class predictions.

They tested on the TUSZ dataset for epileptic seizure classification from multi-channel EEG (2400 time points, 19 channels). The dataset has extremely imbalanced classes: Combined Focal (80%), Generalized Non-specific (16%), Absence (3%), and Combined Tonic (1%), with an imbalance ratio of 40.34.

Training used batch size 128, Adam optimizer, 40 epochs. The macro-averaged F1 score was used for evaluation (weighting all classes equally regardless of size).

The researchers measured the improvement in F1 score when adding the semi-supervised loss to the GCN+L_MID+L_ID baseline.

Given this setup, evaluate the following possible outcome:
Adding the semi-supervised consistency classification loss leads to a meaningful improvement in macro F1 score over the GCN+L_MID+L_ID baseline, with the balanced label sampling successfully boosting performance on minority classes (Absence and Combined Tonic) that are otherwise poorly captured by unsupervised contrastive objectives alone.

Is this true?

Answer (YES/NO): YES